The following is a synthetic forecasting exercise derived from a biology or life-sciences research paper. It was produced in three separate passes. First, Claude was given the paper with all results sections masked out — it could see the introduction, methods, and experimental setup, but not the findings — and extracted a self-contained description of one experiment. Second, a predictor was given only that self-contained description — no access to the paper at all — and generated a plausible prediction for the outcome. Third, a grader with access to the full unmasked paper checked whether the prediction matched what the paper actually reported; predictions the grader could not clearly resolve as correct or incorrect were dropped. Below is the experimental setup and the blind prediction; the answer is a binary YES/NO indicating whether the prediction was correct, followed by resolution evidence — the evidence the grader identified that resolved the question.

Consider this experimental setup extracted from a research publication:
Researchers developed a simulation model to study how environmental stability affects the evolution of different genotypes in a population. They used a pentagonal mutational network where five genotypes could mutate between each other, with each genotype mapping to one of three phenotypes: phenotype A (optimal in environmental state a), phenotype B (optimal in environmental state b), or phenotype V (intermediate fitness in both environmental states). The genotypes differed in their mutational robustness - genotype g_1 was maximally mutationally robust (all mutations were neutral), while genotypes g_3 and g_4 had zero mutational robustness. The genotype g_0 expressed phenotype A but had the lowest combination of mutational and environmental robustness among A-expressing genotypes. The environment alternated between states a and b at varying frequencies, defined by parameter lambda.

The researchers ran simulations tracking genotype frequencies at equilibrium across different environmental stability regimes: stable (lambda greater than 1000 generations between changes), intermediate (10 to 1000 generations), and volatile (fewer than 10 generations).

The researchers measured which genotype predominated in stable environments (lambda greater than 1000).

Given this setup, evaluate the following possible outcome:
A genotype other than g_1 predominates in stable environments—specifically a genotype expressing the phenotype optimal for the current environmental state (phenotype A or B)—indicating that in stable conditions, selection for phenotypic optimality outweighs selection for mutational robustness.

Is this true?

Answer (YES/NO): NO